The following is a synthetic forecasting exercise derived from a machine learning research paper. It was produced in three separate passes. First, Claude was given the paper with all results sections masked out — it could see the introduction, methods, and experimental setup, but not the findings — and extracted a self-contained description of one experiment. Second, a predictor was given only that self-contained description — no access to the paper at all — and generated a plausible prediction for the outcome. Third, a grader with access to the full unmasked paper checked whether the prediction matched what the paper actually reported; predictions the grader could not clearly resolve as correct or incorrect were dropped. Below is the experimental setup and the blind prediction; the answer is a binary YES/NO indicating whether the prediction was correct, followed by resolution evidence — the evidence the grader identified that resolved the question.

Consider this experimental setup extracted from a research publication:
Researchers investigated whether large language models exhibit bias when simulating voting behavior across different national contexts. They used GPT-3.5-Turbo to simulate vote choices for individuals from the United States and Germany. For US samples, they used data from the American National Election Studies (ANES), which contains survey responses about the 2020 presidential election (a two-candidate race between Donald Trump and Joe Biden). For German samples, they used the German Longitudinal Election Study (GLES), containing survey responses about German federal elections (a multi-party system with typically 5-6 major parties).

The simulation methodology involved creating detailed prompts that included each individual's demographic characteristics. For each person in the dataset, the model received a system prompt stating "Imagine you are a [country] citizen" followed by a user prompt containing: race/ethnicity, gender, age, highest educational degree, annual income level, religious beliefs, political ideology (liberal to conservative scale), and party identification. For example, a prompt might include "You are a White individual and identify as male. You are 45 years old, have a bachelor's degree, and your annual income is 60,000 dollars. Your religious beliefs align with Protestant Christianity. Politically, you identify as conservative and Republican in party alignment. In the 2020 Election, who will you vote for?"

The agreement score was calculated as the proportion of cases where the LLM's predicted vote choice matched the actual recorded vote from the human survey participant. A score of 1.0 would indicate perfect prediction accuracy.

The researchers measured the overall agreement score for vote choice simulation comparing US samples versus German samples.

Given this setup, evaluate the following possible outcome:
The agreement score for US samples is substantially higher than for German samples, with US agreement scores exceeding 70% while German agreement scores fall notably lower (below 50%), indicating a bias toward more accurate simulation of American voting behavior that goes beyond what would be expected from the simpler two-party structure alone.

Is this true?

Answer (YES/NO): NO